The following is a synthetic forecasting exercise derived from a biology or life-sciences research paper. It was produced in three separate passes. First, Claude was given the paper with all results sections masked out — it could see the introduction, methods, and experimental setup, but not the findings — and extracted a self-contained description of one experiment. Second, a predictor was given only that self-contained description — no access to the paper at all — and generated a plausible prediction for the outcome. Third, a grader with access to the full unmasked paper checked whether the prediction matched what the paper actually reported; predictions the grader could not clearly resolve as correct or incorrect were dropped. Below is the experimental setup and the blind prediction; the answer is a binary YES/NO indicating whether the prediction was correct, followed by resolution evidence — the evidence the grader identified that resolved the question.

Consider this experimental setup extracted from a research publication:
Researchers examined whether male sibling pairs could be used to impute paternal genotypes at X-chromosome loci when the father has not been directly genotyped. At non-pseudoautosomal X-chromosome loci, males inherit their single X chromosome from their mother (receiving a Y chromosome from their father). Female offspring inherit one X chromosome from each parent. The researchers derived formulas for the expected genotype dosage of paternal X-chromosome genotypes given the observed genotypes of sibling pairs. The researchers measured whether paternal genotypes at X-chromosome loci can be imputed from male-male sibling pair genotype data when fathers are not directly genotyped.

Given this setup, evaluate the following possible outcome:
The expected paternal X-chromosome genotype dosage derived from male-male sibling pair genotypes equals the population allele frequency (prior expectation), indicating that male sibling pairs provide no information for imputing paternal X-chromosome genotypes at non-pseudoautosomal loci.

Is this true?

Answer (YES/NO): YES